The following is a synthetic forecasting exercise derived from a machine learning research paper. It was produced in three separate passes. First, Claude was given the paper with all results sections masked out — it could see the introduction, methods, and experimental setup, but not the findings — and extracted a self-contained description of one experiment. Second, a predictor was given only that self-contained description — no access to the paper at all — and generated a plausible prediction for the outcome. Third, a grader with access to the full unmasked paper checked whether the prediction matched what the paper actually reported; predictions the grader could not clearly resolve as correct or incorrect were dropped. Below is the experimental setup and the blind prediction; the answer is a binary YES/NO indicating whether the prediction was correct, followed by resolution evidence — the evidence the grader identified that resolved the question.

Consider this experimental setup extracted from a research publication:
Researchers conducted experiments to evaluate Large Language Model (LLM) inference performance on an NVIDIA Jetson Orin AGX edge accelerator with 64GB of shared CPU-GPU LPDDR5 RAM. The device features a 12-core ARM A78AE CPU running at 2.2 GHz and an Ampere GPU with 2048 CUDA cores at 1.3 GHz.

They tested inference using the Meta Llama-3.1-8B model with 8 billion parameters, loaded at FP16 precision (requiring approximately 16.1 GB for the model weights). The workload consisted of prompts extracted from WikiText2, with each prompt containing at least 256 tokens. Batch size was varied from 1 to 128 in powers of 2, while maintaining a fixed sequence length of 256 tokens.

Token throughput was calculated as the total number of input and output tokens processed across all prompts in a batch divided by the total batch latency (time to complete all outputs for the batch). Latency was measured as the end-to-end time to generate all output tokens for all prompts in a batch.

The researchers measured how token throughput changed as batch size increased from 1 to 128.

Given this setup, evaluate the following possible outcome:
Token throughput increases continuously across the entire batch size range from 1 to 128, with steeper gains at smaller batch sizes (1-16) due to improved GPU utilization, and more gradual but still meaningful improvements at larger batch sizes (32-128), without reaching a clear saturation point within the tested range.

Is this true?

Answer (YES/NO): YES